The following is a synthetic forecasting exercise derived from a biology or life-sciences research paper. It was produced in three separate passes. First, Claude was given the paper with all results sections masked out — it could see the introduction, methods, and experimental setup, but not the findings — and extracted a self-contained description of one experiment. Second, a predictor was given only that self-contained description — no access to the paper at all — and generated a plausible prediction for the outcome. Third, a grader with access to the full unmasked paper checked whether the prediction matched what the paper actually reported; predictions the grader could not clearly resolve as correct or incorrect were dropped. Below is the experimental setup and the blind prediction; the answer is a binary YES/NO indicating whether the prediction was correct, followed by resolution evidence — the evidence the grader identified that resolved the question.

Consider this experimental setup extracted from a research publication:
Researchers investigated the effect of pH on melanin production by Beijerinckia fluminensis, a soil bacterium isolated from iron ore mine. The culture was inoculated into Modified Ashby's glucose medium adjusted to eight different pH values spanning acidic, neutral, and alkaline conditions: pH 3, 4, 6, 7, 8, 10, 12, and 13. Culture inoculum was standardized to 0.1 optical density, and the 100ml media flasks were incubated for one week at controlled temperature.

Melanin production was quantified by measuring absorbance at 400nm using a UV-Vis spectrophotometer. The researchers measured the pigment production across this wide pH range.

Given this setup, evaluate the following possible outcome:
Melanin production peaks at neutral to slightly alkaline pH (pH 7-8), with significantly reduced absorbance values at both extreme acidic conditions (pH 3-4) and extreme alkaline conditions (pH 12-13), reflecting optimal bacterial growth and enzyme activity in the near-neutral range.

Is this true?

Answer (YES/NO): NO